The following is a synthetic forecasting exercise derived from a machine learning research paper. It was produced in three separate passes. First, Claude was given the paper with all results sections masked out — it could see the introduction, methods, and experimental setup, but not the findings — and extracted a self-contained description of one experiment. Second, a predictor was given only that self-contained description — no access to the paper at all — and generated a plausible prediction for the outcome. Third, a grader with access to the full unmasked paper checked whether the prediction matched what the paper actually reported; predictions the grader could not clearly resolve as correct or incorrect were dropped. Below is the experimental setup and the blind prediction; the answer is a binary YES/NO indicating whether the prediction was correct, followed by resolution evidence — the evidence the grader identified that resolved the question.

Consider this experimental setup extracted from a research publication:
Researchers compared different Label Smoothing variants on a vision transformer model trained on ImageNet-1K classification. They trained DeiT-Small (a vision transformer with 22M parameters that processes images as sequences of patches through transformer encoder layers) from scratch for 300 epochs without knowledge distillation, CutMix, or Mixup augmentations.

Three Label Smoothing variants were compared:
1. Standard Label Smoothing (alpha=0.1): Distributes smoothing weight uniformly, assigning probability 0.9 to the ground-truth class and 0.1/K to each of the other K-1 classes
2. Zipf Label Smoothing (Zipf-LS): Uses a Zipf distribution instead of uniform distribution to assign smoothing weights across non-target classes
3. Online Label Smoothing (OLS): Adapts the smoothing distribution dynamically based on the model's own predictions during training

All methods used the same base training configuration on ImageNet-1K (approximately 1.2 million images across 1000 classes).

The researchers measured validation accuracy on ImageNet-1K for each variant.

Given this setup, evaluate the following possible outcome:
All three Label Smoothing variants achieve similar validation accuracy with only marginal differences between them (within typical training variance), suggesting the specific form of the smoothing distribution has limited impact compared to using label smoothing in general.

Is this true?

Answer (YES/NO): YES